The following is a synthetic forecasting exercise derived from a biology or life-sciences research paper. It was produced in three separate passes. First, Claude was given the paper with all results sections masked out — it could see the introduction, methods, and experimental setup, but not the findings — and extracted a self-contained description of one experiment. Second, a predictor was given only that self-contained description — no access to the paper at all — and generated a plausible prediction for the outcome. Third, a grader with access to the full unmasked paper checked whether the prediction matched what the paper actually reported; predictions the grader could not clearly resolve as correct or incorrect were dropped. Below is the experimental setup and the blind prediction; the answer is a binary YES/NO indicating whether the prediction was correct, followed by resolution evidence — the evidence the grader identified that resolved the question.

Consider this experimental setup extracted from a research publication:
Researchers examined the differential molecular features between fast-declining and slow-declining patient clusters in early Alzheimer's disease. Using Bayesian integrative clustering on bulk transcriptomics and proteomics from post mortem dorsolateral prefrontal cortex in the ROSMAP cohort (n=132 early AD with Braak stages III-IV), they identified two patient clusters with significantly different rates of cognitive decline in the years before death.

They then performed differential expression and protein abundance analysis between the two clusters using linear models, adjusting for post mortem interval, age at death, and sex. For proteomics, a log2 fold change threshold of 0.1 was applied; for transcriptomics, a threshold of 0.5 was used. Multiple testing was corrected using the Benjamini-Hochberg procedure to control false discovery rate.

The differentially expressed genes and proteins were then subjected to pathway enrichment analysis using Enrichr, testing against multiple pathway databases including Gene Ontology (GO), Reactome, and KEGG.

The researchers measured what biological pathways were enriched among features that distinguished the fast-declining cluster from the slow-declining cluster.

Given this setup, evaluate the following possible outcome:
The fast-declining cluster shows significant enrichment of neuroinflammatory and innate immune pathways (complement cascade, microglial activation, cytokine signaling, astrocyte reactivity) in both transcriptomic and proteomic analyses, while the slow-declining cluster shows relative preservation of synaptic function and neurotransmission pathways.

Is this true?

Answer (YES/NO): NO